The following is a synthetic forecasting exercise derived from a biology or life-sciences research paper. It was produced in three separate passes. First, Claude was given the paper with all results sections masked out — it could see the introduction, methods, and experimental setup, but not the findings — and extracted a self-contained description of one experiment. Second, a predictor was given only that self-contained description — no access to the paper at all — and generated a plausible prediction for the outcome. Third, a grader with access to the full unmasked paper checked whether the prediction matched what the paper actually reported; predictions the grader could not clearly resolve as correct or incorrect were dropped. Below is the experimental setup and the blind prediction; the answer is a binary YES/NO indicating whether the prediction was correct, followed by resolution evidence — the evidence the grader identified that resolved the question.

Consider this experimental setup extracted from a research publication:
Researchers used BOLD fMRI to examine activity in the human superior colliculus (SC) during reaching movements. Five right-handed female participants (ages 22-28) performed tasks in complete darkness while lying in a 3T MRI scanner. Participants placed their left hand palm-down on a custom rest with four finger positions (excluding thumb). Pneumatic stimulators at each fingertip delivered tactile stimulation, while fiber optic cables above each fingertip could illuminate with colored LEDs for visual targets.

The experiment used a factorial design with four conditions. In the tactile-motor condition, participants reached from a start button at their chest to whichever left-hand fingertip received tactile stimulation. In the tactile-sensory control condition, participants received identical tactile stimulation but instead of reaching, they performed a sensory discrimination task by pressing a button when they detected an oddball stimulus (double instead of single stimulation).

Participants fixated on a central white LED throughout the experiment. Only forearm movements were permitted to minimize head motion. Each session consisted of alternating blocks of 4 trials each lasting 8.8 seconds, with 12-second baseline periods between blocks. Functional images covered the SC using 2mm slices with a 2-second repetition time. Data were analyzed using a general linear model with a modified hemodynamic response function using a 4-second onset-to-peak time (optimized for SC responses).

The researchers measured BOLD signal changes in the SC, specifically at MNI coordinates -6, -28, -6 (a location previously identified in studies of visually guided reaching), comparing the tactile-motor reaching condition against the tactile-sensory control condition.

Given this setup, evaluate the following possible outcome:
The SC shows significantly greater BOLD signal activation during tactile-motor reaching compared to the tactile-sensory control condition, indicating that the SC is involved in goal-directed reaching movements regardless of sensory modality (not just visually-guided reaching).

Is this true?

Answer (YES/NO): YES